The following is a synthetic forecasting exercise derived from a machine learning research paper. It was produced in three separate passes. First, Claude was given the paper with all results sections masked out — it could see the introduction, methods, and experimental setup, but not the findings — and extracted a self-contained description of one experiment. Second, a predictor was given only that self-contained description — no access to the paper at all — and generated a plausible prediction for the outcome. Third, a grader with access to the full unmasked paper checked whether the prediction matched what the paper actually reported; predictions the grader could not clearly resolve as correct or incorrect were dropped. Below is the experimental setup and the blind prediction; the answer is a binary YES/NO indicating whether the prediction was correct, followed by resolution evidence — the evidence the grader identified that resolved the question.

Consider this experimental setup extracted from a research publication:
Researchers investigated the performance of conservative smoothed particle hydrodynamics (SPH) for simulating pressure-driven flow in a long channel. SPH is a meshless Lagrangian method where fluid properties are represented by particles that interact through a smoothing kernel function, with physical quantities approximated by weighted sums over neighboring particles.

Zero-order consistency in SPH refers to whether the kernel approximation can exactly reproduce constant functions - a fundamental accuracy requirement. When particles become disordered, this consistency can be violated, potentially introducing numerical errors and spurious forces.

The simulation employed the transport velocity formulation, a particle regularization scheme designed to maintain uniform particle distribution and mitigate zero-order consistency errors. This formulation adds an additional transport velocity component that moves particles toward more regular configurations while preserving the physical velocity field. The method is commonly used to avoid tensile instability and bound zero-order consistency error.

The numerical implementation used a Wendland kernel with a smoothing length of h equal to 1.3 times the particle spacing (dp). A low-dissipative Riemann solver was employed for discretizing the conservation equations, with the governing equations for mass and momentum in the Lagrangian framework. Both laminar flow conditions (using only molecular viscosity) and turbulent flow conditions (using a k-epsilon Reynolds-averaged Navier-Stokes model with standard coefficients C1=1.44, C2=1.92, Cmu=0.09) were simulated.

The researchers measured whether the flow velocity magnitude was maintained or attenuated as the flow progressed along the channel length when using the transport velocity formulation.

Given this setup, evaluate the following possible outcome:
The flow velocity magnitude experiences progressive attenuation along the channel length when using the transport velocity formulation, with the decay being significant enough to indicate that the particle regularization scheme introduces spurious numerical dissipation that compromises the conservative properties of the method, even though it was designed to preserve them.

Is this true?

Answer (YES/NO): NO